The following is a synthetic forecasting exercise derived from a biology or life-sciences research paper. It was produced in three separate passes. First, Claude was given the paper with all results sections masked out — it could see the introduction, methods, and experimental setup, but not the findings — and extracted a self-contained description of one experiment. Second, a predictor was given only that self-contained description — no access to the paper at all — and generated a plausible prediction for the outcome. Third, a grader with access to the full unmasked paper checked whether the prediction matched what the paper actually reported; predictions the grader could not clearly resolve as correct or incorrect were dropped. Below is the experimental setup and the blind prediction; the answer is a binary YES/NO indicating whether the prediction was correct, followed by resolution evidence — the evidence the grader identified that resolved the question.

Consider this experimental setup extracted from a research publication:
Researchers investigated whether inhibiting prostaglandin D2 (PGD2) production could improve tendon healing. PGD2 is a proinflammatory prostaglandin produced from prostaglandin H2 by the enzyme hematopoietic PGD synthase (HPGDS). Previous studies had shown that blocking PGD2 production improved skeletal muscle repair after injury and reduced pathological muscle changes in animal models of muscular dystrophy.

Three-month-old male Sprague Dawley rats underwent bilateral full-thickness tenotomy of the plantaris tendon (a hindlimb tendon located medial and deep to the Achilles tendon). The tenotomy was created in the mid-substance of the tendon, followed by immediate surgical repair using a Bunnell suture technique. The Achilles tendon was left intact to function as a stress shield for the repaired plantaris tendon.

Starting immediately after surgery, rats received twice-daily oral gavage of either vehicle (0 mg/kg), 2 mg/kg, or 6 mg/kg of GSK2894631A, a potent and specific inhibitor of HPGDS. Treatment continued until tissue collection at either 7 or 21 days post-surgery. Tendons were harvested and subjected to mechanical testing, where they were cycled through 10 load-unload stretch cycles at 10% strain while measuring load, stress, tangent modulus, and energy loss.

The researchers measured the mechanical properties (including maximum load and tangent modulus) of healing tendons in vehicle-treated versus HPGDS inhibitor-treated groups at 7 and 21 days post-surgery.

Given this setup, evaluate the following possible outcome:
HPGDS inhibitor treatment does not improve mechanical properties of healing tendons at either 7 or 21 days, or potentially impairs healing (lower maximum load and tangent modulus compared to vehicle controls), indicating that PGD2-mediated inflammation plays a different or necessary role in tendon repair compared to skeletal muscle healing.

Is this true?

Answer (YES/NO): NO